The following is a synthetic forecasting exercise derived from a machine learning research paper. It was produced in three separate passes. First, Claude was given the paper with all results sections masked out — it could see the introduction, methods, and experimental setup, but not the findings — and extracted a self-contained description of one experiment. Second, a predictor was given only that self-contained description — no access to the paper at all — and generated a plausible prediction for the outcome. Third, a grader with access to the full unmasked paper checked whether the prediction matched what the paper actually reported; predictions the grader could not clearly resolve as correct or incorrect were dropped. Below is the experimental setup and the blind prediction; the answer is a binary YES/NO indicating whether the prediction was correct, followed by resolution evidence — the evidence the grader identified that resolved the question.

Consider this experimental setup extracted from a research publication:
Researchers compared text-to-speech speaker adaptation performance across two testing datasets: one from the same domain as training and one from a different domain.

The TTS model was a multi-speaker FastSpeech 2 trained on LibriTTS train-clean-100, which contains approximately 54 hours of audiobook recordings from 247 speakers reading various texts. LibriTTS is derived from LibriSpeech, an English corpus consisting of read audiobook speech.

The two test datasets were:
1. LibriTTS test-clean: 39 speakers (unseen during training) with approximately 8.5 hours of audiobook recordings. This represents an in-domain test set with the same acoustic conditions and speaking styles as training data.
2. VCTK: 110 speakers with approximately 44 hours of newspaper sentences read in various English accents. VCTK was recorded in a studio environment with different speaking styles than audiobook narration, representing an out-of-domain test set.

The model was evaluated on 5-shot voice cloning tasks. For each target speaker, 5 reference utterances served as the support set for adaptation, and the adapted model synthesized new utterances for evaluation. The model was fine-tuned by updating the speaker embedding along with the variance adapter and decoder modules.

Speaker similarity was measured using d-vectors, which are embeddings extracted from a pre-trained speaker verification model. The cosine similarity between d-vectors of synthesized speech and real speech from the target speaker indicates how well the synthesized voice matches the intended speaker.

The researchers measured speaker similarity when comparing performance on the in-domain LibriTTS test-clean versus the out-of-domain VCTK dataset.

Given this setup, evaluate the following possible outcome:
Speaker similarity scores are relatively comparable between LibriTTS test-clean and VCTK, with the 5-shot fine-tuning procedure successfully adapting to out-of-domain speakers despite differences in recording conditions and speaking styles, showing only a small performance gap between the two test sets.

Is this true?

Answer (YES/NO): NO